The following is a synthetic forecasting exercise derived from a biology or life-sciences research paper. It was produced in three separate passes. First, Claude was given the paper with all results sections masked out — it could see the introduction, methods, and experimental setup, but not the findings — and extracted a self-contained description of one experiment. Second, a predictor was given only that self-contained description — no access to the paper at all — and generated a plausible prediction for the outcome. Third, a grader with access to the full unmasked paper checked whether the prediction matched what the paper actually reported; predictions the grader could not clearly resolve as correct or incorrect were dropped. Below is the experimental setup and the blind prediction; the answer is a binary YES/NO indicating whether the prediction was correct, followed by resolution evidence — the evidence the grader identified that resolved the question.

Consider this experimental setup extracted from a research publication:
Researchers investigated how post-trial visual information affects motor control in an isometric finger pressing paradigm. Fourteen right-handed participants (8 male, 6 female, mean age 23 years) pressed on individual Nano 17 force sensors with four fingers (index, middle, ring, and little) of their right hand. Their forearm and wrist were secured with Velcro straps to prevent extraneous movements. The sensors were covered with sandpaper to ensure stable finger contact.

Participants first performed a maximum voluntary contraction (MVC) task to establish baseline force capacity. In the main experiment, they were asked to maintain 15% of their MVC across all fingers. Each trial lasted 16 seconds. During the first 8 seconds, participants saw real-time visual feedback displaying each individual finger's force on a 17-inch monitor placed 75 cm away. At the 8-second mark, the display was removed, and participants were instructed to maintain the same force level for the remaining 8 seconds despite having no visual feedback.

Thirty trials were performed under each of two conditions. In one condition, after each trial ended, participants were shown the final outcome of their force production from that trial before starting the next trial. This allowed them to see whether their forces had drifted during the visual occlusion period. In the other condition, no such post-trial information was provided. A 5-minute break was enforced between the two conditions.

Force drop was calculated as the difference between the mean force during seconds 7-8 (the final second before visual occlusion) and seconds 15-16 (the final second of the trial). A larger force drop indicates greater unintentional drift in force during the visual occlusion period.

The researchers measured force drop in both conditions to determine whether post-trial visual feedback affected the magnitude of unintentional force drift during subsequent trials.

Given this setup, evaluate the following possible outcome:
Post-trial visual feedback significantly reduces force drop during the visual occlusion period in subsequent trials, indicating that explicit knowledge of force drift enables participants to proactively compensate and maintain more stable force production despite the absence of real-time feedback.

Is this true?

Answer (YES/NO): YES